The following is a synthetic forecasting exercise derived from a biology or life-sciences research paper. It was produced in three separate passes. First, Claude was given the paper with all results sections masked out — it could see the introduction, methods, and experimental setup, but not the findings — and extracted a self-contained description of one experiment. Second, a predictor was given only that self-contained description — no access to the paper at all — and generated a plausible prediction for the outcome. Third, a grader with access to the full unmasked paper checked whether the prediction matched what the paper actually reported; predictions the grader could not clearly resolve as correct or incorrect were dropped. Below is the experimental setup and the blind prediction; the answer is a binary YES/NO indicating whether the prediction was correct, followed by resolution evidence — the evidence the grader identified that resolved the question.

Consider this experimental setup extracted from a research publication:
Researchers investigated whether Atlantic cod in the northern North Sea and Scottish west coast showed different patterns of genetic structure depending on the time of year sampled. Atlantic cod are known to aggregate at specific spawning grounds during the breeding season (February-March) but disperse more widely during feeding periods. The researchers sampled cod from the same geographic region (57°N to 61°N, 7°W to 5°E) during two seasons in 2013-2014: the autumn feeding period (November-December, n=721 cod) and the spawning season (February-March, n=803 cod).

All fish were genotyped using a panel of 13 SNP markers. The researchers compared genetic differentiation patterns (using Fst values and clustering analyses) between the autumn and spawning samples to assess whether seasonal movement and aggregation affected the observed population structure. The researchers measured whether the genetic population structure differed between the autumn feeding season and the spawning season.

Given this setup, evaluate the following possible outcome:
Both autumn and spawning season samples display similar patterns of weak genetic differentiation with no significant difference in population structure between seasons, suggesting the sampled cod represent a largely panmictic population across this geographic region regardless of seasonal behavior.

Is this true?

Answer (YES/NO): NO